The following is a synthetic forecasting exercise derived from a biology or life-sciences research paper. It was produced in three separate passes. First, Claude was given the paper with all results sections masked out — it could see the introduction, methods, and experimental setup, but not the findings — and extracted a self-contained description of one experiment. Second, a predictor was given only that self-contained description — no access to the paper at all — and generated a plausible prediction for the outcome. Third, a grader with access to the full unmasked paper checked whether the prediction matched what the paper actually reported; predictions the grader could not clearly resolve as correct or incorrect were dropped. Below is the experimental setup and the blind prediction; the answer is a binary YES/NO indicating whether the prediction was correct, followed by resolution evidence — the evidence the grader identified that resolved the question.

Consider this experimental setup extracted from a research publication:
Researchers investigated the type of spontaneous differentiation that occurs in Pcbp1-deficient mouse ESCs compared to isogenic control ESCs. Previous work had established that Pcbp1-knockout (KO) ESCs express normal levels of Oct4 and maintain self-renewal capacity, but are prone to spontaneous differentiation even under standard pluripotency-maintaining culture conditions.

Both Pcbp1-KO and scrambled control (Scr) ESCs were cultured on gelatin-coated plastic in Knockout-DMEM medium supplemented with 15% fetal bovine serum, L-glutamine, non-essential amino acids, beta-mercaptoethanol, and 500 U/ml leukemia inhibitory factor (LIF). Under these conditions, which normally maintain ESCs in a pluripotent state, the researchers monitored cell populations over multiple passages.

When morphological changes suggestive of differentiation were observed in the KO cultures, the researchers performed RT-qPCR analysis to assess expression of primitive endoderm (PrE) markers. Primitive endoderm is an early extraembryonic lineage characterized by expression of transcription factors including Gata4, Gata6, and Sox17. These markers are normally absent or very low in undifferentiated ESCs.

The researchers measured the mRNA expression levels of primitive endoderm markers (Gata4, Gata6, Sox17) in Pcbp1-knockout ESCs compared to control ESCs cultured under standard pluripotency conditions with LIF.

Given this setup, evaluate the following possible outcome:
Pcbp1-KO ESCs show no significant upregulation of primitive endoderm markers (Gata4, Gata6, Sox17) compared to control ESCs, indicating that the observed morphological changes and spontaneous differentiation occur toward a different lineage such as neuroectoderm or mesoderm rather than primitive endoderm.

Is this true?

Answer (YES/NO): NO